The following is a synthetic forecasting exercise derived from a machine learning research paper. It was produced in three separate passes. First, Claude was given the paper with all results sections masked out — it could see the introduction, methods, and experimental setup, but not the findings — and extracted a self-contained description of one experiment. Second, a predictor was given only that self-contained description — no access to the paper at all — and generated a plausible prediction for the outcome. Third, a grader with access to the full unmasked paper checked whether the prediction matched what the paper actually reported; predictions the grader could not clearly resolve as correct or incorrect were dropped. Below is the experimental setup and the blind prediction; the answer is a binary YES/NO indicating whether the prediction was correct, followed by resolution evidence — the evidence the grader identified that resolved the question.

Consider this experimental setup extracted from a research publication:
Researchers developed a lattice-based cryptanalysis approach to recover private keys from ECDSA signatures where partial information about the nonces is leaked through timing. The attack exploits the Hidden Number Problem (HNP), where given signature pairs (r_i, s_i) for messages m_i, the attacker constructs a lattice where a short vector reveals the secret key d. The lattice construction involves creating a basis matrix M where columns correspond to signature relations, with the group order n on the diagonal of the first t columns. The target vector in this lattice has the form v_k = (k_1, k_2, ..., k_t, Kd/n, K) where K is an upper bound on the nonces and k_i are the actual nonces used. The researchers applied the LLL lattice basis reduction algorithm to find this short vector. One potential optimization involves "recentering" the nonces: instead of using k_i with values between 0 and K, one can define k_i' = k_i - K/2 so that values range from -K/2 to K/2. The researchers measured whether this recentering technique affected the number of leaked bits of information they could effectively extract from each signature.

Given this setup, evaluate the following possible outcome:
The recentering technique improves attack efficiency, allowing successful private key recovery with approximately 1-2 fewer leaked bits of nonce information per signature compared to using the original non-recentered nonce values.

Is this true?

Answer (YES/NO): YES